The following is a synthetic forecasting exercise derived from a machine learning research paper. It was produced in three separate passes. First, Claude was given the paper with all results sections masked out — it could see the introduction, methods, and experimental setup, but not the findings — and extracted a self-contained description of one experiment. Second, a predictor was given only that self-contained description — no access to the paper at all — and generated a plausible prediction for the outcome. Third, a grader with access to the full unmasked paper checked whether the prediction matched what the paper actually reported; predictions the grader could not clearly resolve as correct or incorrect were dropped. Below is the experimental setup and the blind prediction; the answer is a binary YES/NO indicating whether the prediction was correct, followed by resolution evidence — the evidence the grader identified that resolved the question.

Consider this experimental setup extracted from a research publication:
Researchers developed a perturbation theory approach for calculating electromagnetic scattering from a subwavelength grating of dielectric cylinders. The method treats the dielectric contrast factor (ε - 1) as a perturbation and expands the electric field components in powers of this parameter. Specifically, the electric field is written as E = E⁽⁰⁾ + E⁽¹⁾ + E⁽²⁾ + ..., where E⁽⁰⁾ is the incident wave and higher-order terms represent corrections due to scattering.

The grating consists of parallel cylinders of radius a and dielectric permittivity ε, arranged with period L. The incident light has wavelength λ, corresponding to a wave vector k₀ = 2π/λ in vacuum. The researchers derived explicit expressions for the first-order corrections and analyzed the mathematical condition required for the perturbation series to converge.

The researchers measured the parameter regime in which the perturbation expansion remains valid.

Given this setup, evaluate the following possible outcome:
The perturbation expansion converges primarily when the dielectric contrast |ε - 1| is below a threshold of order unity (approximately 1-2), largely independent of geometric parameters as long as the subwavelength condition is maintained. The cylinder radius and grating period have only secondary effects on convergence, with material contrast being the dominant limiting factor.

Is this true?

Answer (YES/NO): NO